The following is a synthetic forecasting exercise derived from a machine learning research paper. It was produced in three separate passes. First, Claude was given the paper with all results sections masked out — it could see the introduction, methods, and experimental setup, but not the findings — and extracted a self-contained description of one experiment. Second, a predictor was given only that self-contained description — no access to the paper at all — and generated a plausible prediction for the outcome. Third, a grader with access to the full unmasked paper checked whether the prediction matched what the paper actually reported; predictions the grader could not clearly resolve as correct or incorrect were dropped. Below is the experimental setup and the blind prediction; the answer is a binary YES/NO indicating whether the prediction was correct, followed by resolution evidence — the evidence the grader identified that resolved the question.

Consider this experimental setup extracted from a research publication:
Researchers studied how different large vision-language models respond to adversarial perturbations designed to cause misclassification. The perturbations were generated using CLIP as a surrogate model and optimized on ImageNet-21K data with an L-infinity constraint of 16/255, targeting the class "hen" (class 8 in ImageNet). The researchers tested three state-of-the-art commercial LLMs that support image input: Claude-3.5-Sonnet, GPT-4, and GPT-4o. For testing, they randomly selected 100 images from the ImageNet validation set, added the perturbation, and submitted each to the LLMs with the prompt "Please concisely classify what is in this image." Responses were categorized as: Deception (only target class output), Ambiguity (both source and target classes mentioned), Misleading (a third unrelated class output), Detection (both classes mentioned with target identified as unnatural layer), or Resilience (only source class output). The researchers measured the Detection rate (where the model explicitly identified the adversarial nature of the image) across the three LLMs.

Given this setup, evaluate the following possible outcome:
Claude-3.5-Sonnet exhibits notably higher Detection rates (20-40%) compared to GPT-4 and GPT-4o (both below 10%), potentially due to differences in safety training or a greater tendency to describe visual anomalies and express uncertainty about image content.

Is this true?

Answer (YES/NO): NO